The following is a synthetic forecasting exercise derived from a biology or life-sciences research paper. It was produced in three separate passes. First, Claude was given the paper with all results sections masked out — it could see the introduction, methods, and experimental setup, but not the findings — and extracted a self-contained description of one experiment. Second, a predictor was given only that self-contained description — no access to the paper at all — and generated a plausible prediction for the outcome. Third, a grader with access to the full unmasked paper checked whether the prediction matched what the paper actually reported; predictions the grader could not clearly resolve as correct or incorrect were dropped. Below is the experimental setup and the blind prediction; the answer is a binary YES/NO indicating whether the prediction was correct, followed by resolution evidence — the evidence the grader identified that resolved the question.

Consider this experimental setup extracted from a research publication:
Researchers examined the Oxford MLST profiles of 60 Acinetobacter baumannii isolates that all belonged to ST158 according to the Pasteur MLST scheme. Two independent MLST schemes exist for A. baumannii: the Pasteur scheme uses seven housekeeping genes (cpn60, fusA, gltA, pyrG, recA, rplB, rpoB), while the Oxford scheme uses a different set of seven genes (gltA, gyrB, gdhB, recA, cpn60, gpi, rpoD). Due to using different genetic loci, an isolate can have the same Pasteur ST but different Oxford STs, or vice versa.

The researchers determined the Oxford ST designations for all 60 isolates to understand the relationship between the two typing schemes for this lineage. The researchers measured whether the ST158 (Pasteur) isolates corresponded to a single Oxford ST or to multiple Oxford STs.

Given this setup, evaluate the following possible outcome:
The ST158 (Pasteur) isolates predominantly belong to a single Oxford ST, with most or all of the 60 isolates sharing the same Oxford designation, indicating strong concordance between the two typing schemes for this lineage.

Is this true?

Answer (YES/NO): YES